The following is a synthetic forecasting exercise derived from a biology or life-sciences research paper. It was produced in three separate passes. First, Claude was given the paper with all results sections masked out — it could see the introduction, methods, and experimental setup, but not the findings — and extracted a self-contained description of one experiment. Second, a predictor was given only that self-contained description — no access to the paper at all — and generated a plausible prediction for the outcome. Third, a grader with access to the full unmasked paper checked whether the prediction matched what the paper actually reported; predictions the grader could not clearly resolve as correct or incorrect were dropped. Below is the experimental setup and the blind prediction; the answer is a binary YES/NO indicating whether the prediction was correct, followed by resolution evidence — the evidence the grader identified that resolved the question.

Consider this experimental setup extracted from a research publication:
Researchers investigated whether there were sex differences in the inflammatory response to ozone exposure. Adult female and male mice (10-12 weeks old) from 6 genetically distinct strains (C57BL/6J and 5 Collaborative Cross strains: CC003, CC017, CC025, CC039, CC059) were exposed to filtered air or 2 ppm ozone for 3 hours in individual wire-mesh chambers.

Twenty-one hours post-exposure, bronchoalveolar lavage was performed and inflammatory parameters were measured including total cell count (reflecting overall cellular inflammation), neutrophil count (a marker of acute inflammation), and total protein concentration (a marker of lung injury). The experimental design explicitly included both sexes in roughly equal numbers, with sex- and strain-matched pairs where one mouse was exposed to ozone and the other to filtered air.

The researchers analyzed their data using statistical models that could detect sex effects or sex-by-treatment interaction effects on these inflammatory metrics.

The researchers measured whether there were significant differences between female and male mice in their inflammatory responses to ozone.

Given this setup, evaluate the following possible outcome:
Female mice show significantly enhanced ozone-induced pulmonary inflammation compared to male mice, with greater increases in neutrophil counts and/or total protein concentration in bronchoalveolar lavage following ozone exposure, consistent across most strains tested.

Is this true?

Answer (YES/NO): NO